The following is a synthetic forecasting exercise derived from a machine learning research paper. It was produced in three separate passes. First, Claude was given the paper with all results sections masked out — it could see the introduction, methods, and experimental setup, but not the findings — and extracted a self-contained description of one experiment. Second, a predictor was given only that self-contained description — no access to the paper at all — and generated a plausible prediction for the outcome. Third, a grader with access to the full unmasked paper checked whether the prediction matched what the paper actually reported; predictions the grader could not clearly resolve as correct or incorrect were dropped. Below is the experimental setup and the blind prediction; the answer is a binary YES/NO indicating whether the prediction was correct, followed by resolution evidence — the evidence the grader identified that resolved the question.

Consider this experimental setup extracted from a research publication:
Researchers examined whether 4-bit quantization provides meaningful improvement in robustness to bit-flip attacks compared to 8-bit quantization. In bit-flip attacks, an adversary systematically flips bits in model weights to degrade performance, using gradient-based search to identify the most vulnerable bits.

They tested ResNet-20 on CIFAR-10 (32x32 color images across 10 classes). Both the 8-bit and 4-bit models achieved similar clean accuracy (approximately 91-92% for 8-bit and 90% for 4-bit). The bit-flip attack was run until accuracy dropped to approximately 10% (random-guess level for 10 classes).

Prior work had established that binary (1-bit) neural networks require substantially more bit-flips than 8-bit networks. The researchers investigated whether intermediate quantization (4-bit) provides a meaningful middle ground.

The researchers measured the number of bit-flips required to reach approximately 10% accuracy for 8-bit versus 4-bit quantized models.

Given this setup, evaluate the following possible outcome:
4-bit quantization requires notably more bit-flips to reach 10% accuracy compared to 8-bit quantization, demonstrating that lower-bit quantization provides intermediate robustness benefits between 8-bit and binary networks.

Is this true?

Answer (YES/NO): NO